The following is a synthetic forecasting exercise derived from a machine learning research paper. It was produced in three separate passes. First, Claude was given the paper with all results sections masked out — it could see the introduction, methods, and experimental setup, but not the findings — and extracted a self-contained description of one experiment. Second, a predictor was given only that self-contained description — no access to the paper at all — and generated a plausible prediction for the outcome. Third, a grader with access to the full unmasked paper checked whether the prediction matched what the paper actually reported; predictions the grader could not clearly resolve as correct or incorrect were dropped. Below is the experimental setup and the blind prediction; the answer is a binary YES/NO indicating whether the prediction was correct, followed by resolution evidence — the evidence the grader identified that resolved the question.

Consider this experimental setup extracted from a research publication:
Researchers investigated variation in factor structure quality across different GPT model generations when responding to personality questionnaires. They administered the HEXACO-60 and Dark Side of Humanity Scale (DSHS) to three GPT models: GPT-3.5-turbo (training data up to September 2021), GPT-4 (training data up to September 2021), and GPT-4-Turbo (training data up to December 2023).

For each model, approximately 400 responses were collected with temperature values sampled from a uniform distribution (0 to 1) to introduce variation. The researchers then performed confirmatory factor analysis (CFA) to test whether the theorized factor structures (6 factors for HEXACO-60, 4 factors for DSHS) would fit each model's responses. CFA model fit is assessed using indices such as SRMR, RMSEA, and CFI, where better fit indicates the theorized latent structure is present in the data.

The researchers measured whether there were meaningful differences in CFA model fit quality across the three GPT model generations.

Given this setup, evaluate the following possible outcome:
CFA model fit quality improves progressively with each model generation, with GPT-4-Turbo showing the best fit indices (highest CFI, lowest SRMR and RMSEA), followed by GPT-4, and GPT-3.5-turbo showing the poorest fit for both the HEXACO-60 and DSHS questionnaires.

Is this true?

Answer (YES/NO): NO